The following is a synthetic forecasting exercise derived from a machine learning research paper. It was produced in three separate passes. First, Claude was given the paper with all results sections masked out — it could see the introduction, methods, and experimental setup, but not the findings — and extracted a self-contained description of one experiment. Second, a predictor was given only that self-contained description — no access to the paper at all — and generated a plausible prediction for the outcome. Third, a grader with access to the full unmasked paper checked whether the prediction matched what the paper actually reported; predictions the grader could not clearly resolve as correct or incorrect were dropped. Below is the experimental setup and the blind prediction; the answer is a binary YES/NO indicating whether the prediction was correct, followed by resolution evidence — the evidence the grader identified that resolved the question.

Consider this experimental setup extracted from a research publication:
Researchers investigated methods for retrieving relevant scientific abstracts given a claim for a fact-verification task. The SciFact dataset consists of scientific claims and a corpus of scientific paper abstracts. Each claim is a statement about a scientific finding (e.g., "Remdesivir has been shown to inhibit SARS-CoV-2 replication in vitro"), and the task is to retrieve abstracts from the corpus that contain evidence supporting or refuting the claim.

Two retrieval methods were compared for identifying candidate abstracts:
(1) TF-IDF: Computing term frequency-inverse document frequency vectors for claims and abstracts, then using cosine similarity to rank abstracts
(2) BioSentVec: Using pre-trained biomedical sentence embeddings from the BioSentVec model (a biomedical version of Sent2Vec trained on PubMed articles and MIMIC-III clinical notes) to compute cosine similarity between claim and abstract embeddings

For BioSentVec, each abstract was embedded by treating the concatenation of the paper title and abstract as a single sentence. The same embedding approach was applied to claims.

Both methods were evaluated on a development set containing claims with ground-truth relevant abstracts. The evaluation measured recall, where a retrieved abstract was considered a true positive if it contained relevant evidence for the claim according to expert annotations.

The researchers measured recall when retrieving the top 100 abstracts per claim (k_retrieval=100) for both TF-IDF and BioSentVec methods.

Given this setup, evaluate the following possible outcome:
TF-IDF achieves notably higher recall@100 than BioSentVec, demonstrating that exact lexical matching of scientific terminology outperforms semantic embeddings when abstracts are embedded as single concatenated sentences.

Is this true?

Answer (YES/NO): NO